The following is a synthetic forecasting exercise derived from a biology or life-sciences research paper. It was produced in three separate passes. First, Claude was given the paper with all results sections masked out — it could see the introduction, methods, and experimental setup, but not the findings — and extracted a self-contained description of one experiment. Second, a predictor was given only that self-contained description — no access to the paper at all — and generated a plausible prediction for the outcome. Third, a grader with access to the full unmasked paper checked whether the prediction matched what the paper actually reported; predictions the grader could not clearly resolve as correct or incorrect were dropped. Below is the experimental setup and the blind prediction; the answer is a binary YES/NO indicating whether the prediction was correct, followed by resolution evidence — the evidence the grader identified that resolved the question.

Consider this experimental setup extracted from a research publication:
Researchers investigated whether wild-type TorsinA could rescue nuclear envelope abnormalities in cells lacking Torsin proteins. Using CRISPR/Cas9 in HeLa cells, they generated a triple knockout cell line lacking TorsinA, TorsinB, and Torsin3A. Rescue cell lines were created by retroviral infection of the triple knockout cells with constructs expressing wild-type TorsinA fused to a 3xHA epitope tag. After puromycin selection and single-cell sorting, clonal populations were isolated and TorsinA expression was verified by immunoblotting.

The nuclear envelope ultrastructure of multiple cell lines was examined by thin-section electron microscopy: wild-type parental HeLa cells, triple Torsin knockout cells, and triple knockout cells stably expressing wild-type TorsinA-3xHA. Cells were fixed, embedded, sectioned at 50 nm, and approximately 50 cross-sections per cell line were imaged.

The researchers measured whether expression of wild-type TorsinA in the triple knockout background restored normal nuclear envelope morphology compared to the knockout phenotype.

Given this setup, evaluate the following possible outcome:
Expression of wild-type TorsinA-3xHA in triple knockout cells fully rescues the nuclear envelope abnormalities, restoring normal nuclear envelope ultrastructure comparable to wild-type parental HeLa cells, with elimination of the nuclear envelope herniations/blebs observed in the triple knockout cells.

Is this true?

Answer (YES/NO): YES